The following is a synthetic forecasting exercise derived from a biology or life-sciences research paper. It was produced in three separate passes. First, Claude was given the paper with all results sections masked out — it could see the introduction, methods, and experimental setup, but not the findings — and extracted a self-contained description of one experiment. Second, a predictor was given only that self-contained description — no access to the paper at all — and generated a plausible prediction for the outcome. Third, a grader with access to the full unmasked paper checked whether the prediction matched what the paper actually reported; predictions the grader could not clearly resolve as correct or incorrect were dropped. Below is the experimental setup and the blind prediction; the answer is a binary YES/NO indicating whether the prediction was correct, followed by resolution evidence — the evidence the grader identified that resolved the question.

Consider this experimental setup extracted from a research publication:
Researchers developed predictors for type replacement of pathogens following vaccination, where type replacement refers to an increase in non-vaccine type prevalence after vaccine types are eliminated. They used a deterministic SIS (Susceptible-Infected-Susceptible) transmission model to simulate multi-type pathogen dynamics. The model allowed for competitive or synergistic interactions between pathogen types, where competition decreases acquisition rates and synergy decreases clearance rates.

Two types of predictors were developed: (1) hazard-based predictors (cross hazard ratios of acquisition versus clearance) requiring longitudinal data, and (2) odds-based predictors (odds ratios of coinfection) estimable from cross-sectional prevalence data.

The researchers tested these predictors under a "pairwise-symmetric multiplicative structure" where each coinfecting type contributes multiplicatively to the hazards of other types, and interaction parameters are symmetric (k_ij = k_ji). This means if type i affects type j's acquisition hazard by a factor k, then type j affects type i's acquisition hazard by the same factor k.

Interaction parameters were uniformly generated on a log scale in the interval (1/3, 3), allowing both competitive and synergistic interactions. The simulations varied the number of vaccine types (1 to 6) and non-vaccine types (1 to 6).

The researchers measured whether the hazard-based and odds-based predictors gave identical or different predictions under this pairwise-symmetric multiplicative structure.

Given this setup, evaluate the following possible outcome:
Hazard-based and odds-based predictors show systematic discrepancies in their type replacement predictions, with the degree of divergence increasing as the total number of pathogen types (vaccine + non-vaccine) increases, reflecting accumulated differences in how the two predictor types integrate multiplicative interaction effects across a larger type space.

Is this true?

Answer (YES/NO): NO